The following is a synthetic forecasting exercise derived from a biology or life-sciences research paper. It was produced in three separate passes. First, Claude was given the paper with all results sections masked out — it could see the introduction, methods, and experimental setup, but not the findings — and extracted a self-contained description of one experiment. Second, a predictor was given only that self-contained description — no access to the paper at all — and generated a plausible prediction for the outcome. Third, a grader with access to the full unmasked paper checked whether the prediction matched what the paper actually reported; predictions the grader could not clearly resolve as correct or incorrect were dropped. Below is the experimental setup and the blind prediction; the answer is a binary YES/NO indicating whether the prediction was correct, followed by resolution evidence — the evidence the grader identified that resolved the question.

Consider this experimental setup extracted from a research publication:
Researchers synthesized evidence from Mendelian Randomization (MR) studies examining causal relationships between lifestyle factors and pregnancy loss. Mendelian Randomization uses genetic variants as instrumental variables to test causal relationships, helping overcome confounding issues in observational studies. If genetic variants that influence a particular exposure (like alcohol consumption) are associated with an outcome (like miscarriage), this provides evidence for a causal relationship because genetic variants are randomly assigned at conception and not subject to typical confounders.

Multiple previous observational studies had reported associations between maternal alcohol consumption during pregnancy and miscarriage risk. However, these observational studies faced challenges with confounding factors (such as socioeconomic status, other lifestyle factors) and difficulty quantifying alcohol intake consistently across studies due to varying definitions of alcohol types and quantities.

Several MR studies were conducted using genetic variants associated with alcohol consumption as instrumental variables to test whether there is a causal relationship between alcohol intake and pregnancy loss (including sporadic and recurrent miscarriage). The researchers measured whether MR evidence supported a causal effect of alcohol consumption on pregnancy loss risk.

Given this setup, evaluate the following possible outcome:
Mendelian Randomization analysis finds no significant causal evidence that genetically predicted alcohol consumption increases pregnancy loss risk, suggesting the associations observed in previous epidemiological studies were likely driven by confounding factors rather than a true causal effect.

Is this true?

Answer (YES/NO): YES